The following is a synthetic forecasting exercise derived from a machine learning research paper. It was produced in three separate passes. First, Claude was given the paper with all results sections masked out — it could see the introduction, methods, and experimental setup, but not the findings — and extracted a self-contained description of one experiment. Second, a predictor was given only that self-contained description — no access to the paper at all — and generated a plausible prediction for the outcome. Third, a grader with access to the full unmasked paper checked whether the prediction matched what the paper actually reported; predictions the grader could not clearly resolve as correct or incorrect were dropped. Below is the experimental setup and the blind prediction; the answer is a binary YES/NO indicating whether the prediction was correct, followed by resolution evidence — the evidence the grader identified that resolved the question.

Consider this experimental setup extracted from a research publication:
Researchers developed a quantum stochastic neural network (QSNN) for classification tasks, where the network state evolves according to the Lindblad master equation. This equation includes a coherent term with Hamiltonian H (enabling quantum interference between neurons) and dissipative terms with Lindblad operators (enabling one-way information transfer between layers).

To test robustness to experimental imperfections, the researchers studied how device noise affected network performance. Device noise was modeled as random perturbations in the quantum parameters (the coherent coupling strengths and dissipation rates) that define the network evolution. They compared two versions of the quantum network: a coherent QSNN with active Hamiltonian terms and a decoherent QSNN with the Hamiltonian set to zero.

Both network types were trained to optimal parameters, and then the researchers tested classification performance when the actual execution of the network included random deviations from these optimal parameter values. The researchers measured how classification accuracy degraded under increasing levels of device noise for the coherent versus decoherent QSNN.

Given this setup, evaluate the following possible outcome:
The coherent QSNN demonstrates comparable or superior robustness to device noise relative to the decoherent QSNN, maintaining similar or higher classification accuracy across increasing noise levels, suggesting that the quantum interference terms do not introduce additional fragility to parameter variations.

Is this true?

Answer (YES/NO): YES